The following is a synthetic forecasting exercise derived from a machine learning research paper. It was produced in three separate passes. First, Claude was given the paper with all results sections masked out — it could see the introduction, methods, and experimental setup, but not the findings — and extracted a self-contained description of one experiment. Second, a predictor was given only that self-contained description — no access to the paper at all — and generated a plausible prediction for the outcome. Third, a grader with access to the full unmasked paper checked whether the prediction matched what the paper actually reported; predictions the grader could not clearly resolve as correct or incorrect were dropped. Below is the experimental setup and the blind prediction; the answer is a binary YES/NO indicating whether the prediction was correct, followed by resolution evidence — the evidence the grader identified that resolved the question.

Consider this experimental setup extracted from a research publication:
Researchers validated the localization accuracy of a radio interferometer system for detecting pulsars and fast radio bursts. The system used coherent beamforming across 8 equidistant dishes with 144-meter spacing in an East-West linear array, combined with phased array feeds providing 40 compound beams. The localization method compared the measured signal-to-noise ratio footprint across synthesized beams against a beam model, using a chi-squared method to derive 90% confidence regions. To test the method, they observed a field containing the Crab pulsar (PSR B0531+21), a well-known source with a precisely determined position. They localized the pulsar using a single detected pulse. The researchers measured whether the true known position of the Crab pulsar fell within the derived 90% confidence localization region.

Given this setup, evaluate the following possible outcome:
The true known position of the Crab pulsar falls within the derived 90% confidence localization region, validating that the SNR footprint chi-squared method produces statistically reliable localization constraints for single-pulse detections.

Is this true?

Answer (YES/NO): YES